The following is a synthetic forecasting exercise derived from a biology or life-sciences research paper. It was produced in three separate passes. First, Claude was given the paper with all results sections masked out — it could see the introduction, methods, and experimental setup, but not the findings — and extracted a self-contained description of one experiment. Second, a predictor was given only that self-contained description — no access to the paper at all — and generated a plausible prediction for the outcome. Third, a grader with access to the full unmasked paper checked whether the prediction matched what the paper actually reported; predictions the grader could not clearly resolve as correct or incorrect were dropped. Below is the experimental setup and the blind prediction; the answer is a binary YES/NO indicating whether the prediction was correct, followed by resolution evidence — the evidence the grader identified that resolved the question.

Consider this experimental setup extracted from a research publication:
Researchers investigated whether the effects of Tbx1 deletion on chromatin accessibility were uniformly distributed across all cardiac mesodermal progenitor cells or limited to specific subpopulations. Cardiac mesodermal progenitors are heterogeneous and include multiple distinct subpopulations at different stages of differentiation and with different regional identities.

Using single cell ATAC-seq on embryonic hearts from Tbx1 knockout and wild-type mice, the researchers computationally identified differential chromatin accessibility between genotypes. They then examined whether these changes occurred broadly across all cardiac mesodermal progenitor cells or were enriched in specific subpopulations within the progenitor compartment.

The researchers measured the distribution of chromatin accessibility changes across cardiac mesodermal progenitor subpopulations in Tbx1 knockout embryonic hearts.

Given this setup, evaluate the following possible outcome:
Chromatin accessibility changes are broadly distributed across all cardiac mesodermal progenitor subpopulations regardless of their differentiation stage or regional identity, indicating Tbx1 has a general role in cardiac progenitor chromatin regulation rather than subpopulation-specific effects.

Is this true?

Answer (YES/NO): NO